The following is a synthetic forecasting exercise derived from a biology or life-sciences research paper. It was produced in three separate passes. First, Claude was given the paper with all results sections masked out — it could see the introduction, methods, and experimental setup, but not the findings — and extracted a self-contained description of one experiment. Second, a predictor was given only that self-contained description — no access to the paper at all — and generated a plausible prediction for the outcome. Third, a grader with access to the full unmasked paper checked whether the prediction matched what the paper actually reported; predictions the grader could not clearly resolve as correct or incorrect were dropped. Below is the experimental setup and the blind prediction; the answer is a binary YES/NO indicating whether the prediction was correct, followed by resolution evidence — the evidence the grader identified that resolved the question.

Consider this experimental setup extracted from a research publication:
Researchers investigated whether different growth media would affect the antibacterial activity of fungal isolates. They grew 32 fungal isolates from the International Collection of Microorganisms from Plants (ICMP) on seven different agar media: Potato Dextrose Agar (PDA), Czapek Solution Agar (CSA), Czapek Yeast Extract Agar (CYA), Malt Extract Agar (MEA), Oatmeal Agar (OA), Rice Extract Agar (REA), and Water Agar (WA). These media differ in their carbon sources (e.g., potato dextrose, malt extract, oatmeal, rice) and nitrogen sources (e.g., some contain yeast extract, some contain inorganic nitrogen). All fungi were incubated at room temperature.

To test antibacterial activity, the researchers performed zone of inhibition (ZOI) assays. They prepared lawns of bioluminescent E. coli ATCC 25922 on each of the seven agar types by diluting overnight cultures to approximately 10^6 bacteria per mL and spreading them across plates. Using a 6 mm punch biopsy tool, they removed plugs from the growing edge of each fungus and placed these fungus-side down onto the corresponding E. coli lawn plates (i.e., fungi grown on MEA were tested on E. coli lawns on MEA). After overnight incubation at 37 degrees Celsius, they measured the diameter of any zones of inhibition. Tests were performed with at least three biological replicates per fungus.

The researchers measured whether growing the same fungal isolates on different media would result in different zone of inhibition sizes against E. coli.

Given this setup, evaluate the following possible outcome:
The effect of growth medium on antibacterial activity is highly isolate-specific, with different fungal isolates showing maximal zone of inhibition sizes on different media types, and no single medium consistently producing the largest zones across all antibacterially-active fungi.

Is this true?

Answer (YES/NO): YES